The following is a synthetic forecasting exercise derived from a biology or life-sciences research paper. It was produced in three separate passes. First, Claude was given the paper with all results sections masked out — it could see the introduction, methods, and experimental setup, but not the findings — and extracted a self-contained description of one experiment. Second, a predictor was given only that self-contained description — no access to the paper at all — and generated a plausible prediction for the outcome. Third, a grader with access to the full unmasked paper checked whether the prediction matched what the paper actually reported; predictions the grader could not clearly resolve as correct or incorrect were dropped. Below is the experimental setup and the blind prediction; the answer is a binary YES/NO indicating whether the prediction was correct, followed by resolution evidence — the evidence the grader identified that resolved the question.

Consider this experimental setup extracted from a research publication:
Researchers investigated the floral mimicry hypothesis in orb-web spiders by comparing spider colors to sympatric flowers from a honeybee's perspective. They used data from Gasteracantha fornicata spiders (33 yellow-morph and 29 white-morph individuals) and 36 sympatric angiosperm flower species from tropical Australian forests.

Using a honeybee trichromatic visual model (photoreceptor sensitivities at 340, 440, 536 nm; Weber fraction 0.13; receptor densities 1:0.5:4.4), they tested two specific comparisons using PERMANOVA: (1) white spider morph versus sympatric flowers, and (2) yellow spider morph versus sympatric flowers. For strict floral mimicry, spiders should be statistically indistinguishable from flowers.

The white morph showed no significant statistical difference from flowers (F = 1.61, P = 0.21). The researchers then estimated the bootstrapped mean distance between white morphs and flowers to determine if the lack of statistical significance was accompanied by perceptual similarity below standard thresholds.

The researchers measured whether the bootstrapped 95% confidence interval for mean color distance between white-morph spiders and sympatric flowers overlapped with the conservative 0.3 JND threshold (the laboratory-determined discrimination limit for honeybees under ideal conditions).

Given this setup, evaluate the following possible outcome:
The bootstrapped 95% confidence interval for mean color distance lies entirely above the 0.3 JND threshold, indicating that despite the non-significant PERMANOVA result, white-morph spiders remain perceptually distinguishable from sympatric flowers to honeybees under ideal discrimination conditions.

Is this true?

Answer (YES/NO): NO